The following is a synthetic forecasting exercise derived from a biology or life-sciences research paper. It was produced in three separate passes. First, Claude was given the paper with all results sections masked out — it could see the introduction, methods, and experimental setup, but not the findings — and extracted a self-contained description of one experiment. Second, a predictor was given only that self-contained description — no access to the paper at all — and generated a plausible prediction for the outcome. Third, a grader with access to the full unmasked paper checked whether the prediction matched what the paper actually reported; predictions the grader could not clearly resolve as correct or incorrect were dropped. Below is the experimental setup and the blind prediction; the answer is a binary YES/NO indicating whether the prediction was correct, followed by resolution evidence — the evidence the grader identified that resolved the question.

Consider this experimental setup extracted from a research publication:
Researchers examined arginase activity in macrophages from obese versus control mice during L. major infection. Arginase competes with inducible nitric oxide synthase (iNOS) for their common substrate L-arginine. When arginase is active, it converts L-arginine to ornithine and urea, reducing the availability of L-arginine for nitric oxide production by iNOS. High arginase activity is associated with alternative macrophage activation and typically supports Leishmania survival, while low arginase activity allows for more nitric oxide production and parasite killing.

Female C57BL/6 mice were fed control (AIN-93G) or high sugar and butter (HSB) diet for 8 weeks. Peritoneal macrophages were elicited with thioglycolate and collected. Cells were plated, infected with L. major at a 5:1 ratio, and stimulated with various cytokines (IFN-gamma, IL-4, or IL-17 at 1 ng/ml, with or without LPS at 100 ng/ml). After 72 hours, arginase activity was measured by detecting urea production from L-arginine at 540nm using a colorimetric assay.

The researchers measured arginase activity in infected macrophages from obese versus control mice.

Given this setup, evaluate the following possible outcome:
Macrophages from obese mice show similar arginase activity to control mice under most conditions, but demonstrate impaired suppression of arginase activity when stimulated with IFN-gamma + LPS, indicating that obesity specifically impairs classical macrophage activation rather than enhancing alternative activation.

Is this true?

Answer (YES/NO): NO